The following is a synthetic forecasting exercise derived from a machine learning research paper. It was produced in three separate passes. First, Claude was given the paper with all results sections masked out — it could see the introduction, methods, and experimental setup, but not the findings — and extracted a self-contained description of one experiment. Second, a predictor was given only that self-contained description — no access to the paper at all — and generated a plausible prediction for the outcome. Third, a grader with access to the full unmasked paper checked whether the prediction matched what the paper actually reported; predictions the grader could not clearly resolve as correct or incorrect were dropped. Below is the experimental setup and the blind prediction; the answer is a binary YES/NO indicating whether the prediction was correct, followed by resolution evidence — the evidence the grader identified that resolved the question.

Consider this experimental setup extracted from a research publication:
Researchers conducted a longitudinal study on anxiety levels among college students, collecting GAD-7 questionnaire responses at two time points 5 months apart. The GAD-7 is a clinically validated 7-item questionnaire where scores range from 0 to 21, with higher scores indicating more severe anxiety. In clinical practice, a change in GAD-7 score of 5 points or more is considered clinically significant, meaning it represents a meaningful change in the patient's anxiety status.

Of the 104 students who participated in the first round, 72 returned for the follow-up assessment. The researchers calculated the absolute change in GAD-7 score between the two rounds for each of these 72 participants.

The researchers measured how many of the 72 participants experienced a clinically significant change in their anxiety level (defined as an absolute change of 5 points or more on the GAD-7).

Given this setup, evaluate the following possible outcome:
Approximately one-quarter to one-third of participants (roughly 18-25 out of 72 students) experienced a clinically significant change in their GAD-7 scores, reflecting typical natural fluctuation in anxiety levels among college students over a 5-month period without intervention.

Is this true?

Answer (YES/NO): NO